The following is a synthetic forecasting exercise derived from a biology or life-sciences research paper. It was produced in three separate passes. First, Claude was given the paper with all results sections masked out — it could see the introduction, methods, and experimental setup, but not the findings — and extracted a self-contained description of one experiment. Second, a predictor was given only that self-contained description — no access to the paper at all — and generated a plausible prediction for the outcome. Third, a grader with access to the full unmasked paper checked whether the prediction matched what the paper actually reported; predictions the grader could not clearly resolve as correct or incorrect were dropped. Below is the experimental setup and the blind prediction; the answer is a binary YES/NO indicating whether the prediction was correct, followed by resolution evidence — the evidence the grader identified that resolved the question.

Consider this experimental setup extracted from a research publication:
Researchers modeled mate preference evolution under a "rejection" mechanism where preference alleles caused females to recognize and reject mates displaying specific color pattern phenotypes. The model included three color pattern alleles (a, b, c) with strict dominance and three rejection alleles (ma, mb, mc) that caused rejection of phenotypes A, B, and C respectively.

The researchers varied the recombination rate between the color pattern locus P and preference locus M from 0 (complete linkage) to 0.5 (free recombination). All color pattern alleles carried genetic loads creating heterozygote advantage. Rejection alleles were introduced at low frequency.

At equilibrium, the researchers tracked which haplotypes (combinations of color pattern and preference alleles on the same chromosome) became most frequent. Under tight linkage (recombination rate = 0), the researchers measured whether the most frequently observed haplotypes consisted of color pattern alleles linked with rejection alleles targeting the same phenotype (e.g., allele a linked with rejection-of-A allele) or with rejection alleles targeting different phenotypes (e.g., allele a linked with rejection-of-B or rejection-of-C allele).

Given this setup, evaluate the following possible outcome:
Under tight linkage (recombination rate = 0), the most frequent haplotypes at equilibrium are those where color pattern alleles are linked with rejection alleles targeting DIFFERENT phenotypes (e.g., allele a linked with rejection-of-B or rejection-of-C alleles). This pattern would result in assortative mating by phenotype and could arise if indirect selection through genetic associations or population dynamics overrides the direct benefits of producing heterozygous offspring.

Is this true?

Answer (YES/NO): NO